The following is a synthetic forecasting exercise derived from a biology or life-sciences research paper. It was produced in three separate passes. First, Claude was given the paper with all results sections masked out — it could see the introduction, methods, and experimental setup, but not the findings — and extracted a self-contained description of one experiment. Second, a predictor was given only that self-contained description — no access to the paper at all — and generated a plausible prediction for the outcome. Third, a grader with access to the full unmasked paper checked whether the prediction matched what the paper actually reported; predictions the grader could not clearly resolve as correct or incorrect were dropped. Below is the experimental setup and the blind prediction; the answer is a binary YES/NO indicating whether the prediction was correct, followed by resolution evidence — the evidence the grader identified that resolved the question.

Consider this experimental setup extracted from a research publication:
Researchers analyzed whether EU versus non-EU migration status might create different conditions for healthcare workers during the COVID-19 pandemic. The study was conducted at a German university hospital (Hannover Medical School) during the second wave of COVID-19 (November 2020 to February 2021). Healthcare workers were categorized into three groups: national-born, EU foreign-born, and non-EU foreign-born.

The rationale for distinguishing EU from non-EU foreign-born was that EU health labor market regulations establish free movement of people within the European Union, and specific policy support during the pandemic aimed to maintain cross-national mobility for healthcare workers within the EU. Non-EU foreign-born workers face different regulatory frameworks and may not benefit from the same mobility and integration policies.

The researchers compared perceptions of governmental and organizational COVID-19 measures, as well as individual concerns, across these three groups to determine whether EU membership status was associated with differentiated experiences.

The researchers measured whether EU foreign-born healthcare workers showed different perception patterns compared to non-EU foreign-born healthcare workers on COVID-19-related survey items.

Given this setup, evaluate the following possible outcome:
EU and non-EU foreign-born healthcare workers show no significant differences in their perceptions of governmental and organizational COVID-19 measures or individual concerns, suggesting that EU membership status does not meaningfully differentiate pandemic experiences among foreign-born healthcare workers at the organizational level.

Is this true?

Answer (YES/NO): YES